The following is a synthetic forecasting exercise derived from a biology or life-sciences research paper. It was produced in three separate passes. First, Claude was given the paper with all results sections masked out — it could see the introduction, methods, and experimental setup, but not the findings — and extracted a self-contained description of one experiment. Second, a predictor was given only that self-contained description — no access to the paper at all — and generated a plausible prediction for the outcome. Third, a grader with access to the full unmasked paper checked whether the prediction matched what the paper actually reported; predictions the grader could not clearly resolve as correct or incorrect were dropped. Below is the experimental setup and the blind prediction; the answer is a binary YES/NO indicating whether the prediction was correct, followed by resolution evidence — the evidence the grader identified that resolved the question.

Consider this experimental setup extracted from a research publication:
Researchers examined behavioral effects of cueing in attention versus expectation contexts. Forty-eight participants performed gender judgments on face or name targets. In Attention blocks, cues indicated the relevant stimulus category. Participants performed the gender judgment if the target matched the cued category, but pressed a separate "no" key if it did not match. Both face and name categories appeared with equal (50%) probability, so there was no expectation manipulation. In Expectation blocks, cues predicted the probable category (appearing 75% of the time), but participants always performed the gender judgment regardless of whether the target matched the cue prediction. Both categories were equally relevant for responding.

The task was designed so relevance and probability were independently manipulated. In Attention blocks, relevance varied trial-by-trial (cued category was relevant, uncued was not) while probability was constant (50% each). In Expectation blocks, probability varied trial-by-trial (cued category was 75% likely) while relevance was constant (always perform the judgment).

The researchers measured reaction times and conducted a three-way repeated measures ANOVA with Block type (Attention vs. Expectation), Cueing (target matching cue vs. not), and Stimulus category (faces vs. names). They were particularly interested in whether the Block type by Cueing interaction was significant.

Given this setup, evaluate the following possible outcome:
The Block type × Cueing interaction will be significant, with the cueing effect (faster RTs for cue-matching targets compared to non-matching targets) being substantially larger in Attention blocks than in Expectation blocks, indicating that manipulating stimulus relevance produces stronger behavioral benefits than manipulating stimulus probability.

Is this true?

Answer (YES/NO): NO